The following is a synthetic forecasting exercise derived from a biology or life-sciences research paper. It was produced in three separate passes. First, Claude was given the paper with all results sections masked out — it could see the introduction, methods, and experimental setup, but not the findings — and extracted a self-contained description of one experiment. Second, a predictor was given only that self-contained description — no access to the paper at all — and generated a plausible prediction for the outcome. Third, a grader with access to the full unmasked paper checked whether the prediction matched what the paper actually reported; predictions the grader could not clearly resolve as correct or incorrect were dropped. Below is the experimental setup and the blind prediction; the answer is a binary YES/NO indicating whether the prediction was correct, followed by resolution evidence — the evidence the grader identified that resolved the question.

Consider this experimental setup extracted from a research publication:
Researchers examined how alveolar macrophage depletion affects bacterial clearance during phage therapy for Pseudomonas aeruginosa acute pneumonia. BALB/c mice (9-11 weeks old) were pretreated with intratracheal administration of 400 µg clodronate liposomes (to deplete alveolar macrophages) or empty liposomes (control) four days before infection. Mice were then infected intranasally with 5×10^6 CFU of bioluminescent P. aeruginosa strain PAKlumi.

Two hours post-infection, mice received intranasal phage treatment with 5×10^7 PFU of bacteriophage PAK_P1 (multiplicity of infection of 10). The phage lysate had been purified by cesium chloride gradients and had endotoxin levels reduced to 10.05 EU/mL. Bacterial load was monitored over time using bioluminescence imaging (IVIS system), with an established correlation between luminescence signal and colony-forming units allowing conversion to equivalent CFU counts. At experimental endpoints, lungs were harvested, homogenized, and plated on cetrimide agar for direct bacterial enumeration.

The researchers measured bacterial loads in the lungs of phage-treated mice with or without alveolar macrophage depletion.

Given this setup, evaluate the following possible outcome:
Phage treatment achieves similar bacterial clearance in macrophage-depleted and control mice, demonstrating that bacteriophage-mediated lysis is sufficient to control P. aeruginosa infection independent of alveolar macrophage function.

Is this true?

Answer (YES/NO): NO